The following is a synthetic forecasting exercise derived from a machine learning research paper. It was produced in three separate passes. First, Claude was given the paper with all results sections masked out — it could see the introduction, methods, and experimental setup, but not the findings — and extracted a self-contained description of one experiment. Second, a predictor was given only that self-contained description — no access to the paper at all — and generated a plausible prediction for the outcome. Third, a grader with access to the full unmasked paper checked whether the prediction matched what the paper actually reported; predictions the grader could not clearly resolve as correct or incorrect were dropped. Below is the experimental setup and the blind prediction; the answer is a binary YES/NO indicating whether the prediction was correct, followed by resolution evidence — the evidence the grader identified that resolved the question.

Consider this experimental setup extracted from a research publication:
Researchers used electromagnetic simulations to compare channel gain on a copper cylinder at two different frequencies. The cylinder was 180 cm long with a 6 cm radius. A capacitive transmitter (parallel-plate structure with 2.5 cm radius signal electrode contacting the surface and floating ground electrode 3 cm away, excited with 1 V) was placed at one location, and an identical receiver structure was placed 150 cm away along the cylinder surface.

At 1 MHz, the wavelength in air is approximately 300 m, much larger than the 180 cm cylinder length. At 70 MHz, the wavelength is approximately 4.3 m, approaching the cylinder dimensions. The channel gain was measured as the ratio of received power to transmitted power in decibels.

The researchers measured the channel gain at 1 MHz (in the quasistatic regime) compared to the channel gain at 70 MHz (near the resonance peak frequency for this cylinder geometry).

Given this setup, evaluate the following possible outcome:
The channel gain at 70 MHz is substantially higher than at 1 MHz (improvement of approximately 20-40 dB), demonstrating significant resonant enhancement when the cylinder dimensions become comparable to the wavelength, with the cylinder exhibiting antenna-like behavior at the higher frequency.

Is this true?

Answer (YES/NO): NO